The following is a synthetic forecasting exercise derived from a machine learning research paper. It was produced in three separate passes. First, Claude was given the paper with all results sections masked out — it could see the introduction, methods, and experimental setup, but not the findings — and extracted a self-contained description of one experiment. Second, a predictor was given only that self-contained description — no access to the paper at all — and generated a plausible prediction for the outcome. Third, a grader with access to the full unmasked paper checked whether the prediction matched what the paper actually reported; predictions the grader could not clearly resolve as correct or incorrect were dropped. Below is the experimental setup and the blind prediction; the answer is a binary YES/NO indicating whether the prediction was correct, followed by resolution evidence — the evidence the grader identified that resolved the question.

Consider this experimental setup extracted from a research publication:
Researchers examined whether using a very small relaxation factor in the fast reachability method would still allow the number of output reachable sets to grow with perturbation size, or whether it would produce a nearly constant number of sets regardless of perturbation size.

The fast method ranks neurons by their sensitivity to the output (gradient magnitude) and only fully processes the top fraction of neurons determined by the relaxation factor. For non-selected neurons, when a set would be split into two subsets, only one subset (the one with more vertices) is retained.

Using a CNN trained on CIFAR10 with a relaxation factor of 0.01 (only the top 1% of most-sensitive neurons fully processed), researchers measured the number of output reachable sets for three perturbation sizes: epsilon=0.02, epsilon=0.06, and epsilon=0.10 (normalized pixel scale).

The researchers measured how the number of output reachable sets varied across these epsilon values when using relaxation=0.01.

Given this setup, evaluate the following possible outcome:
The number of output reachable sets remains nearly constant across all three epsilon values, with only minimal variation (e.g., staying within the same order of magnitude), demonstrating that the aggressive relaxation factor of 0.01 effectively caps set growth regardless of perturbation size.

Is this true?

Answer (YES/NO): YES